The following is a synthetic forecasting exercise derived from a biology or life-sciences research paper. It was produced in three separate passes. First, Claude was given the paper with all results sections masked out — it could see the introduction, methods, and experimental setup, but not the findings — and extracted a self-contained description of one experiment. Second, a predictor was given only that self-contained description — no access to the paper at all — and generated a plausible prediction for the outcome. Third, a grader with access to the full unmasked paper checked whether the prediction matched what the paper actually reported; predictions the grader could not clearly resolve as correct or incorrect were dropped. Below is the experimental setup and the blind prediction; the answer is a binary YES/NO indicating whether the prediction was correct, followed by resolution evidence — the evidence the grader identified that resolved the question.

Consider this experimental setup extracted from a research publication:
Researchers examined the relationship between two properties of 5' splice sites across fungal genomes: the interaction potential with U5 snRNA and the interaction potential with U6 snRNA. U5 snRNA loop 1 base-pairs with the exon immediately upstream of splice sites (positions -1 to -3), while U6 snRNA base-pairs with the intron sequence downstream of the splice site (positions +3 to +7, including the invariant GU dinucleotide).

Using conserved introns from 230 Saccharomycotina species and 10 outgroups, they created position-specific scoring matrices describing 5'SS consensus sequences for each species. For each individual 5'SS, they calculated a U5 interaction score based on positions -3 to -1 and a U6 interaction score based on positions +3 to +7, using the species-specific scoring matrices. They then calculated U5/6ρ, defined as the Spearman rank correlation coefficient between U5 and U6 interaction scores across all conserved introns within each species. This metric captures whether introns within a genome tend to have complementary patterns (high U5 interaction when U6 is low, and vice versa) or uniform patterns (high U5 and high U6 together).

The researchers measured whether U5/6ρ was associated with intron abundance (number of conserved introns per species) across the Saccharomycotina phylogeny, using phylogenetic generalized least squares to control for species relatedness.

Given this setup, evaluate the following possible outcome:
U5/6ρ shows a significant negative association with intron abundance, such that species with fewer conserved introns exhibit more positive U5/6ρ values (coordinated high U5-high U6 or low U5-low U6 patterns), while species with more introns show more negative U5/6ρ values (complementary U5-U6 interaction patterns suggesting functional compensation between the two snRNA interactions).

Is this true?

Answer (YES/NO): YES